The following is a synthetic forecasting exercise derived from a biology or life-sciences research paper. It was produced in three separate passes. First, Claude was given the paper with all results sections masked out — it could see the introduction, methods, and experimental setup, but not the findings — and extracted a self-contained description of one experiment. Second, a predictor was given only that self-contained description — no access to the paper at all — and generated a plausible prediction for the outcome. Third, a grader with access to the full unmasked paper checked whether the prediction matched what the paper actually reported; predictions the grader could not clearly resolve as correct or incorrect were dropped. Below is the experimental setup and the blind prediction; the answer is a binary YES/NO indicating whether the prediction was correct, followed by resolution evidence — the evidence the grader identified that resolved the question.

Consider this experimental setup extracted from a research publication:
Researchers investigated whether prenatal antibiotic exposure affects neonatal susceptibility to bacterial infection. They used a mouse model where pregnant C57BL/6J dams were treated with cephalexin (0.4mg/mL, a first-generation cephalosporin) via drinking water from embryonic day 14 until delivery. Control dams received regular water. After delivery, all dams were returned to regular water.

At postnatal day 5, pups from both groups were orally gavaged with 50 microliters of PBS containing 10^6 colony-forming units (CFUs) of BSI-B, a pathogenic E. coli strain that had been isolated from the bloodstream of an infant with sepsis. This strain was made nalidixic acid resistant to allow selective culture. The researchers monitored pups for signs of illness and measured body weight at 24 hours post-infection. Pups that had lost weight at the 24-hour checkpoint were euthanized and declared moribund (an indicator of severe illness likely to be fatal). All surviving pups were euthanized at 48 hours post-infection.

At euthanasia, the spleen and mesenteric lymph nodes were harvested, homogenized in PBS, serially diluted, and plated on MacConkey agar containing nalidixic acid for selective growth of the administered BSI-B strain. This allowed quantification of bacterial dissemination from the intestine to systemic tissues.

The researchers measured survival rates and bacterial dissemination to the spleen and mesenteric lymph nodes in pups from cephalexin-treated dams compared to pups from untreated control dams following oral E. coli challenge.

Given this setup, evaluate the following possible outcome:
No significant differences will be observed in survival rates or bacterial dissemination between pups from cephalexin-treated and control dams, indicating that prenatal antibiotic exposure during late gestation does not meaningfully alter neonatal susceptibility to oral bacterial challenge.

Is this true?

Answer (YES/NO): NO